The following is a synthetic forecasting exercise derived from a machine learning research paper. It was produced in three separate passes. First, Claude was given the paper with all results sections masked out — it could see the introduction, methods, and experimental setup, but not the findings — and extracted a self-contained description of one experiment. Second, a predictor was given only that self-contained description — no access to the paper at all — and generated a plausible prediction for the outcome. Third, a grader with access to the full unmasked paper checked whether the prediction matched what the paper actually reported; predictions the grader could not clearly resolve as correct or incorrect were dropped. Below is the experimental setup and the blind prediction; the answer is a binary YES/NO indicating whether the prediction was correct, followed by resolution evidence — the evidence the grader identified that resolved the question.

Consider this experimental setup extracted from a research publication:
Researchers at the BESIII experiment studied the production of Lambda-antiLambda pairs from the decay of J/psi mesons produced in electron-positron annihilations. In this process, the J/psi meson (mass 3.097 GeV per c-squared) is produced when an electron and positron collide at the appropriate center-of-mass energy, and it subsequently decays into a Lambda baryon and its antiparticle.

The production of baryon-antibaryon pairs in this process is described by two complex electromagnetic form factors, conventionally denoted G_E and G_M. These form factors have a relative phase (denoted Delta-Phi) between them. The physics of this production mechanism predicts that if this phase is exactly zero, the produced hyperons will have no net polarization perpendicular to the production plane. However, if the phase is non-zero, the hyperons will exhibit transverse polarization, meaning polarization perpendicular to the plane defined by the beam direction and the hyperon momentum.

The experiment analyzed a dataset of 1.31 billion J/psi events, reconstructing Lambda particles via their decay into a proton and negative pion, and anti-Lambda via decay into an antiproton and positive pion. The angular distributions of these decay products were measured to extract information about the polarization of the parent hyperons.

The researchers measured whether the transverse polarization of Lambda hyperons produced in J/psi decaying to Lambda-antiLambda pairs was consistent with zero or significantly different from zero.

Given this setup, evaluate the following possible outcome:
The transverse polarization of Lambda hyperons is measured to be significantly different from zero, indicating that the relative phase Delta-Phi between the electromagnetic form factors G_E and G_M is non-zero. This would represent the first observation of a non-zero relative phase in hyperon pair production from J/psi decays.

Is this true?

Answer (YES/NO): YES